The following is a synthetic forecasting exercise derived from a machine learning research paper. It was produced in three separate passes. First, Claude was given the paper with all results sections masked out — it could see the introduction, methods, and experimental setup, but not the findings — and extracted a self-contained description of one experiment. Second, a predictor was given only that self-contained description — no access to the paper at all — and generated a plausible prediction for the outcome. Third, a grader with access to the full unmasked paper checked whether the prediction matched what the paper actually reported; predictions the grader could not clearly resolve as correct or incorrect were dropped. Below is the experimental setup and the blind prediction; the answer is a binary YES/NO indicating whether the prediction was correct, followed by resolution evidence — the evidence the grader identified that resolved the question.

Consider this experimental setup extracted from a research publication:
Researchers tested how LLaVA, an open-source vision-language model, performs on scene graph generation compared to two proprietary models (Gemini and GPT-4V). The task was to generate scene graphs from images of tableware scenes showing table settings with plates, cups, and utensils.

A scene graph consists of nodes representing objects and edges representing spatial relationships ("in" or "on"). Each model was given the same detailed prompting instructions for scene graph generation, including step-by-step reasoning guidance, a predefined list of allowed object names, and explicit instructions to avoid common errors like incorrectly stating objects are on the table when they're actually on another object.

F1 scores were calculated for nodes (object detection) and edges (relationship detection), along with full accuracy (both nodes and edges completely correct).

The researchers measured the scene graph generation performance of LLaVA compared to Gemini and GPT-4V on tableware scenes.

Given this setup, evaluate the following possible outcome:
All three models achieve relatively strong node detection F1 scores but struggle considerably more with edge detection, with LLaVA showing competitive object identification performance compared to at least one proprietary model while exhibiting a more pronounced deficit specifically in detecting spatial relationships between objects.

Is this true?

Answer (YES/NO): NO